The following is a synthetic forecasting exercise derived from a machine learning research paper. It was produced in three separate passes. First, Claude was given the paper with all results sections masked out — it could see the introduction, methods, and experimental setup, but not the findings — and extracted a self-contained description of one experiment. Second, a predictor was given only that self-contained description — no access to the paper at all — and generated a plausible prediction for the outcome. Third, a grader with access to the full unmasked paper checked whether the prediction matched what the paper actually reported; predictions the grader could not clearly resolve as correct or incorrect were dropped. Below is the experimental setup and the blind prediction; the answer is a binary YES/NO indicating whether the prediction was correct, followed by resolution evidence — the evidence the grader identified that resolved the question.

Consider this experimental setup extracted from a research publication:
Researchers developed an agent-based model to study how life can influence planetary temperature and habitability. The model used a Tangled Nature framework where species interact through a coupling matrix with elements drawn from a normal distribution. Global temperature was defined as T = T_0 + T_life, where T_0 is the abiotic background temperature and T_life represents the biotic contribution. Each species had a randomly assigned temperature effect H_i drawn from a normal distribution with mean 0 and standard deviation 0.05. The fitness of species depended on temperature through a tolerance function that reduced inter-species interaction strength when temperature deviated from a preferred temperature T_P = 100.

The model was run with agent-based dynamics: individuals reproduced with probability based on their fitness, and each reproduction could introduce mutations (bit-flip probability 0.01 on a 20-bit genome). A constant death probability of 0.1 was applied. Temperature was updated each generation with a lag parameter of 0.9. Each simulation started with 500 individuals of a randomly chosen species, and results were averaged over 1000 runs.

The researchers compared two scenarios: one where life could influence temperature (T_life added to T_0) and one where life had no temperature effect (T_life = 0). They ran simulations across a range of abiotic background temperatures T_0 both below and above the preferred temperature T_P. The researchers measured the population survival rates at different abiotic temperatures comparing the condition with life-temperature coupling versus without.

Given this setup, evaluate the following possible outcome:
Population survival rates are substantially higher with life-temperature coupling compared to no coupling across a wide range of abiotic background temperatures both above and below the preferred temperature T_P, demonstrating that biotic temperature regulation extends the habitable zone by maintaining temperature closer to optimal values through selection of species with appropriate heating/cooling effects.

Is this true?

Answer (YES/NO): NO